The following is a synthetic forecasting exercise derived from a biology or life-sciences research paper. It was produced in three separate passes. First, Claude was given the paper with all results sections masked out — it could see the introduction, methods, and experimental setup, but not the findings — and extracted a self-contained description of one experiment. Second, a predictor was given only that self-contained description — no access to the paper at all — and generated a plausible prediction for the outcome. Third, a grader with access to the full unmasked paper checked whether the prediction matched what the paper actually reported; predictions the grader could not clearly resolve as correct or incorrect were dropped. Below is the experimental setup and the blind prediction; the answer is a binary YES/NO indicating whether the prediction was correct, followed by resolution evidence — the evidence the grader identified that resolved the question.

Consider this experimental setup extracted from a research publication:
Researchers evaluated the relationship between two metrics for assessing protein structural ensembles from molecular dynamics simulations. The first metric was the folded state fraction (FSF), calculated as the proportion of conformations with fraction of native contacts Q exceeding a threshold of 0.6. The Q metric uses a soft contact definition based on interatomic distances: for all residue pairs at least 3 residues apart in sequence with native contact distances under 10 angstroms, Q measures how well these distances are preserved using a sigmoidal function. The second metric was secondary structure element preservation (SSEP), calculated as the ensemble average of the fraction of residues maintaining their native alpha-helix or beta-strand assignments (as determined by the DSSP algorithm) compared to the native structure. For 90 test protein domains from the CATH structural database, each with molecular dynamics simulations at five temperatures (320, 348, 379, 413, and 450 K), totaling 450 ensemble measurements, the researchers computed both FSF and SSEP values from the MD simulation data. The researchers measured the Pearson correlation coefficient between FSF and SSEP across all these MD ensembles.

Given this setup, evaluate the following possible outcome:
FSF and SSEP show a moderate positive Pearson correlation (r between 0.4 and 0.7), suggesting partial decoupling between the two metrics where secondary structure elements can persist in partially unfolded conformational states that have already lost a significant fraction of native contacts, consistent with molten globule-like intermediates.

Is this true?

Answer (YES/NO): NO